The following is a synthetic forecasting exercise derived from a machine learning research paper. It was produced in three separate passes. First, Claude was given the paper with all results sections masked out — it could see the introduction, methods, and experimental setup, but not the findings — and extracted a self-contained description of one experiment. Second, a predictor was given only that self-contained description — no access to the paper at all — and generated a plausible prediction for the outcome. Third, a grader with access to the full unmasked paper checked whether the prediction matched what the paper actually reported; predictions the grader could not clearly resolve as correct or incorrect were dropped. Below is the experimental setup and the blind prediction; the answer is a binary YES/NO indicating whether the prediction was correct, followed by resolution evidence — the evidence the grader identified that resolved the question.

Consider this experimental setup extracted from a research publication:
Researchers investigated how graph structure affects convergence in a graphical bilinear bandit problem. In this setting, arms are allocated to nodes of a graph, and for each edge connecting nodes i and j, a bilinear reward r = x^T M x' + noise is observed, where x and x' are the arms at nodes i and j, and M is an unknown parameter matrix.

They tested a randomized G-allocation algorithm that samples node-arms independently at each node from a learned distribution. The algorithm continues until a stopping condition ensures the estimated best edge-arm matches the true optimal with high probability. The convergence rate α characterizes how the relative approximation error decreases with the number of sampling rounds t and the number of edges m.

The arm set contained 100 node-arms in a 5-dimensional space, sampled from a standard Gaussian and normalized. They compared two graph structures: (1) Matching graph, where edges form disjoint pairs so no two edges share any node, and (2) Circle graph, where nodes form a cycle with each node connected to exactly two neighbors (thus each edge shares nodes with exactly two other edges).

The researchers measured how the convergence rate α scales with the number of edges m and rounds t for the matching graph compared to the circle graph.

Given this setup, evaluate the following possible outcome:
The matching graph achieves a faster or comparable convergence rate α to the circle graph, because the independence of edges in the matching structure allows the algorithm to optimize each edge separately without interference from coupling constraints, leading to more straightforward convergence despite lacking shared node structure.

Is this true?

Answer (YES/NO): YES